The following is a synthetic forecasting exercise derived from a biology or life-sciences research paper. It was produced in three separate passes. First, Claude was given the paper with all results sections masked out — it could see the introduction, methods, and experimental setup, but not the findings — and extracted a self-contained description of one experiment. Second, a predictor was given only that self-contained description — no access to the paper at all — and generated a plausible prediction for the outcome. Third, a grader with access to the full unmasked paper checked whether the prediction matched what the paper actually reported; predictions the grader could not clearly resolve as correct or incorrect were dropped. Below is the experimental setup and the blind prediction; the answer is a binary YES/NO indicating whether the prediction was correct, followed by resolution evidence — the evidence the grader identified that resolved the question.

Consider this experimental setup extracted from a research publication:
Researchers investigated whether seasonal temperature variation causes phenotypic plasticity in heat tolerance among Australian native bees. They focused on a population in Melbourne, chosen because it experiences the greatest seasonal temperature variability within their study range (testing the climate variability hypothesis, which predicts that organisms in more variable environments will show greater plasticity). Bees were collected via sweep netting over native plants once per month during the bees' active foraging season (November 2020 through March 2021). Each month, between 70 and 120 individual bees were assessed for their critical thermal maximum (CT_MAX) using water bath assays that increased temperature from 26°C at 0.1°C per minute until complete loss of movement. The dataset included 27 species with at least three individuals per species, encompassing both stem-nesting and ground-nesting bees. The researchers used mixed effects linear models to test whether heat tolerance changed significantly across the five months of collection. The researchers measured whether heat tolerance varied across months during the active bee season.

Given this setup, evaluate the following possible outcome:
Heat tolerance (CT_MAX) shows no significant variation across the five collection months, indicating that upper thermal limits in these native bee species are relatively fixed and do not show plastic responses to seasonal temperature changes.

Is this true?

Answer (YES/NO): YES